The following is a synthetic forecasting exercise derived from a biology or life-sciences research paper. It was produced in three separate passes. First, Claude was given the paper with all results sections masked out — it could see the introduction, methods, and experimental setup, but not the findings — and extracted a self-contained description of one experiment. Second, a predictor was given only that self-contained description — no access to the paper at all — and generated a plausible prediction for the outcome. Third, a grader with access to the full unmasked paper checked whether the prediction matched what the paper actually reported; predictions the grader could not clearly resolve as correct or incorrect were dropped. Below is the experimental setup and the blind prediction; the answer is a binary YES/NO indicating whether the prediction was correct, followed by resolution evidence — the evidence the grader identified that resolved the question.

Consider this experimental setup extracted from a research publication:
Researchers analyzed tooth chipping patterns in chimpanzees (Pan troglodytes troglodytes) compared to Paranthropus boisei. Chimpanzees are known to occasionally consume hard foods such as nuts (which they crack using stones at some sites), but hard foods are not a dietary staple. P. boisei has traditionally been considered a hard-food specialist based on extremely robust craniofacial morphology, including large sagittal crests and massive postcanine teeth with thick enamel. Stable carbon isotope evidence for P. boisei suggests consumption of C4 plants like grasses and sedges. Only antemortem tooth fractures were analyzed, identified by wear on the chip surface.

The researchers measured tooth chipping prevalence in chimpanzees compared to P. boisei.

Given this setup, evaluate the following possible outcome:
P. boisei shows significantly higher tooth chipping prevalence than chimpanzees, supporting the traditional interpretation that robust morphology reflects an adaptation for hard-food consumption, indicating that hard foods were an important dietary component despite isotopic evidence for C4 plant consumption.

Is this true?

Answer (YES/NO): NO